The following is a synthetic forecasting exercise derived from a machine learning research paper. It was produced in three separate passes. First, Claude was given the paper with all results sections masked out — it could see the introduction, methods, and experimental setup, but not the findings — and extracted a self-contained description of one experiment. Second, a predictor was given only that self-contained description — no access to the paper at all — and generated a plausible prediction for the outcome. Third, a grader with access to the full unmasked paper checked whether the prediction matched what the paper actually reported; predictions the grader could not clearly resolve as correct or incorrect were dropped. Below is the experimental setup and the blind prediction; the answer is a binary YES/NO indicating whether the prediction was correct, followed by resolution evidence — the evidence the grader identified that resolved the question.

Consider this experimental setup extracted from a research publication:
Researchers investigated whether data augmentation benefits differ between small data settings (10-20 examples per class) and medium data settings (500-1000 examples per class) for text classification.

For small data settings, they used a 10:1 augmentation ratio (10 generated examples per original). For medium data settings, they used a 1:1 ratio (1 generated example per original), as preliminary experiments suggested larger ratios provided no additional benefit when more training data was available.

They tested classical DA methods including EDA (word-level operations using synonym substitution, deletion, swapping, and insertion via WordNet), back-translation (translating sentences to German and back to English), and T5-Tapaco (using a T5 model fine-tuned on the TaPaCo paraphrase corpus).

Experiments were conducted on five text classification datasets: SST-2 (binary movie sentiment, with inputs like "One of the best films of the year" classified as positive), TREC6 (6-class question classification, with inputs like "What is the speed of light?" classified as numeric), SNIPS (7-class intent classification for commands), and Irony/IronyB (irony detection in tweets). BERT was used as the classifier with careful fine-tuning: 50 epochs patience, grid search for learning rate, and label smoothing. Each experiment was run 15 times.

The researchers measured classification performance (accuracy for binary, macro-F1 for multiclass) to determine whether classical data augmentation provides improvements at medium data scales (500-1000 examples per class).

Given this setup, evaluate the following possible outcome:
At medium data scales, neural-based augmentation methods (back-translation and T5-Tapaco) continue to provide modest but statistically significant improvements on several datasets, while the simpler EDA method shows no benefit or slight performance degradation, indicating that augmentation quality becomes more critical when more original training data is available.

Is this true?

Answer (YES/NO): NO